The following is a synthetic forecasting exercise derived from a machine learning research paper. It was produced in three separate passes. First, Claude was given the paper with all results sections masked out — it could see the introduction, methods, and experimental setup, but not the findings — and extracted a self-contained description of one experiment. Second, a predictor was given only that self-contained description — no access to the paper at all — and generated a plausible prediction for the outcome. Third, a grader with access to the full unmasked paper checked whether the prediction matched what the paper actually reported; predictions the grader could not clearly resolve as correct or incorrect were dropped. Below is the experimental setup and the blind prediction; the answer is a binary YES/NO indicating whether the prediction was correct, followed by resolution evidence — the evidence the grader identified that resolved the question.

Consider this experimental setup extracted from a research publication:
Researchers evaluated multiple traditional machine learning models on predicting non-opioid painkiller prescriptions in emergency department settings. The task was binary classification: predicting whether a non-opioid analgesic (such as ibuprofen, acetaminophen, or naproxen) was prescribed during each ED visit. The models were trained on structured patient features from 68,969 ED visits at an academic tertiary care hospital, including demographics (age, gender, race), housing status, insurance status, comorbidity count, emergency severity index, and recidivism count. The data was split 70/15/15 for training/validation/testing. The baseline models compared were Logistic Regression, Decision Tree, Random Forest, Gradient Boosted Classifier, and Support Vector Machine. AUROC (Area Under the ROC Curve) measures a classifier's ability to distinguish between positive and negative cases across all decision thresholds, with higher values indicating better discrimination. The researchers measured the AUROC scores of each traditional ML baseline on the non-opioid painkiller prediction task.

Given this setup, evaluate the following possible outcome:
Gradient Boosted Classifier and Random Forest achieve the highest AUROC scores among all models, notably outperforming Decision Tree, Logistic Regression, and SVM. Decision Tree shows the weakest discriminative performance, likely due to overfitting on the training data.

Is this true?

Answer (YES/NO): NO